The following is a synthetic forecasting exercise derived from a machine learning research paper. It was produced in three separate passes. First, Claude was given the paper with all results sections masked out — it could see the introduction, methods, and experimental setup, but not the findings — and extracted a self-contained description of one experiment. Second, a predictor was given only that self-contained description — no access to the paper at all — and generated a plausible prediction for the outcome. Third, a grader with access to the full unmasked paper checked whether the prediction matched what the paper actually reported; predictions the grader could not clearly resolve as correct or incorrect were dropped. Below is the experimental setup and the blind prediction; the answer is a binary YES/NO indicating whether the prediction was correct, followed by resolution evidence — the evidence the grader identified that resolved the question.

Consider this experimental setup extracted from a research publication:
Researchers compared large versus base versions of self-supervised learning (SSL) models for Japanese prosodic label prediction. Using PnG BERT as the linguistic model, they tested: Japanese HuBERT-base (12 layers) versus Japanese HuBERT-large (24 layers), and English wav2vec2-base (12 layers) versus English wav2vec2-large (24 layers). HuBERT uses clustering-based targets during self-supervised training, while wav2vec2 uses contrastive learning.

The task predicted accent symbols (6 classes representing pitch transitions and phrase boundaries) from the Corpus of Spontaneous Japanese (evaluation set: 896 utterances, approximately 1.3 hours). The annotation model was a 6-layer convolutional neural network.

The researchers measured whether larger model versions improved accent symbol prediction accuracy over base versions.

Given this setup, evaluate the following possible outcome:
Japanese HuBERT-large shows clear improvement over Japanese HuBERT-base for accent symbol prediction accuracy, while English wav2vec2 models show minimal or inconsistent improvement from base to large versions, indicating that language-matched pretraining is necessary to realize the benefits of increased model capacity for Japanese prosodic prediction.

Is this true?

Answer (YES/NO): NO